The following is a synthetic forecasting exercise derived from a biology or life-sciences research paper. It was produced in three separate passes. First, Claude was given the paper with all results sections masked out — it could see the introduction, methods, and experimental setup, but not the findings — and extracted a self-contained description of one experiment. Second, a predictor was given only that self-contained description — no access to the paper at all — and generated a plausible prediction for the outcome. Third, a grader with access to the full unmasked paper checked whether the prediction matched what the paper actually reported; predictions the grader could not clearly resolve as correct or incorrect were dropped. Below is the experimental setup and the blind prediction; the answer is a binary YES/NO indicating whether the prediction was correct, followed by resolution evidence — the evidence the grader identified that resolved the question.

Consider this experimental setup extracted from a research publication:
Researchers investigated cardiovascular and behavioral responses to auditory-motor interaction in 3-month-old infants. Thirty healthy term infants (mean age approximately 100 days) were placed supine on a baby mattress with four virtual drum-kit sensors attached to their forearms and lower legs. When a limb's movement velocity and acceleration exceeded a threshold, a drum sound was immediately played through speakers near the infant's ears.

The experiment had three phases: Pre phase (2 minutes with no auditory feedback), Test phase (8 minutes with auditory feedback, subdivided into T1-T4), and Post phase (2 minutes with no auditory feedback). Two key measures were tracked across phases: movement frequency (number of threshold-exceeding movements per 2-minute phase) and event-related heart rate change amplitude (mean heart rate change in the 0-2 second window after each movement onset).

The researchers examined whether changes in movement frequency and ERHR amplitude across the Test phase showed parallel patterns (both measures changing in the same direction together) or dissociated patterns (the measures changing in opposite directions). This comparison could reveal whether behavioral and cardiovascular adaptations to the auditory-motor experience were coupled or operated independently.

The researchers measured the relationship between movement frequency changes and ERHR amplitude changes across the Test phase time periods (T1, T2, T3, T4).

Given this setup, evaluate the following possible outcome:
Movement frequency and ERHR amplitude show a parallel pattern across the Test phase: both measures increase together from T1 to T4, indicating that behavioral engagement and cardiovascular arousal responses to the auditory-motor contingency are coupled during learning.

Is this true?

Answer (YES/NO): NO